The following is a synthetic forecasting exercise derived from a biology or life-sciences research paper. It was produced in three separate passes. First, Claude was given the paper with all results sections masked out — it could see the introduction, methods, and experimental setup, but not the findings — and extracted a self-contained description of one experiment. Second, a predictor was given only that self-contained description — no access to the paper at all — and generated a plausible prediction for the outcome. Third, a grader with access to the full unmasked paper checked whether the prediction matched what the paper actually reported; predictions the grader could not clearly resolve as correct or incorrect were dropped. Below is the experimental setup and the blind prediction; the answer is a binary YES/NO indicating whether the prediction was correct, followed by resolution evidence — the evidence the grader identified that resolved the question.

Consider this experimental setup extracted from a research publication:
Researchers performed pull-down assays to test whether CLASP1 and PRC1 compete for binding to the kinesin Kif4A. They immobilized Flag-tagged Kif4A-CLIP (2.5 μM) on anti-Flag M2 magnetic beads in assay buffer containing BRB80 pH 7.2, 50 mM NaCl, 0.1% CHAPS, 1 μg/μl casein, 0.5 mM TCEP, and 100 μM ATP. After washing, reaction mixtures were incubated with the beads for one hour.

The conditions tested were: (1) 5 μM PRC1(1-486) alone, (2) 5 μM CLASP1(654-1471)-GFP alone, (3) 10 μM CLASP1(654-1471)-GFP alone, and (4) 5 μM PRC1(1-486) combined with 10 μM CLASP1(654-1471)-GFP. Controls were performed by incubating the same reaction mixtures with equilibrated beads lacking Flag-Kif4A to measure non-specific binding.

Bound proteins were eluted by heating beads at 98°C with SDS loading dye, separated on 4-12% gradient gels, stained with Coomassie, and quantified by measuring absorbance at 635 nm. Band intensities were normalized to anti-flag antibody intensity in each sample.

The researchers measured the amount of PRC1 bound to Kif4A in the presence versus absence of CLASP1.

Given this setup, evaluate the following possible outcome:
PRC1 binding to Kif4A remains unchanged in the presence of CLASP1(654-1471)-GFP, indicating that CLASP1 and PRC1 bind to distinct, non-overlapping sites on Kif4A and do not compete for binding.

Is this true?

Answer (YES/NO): NO